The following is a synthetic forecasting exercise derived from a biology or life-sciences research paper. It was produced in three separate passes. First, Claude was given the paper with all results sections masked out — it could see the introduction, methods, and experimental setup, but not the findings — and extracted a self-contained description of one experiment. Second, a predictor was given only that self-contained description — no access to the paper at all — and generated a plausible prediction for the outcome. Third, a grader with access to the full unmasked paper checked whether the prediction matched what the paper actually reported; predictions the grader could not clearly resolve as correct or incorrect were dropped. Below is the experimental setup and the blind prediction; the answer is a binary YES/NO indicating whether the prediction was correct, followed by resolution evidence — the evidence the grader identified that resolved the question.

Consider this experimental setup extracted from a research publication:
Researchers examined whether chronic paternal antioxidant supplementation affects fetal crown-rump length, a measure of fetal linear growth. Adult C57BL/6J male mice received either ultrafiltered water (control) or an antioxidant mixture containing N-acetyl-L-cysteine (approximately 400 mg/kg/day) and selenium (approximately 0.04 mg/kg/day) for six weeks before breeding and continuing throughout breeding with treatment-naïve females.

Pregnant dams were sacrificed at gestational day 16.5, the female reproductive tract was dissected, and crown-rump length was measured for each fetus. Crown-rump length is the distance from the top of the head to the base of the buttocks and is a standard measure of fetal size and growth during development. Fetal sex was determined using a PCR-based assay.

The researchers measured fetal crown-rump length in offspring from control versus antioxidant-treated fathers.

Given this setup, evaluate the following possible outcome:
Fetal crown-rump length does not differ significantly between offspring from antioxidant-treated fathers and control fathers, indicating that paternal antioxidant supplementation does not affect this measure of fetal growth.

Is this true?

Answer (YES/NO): YES